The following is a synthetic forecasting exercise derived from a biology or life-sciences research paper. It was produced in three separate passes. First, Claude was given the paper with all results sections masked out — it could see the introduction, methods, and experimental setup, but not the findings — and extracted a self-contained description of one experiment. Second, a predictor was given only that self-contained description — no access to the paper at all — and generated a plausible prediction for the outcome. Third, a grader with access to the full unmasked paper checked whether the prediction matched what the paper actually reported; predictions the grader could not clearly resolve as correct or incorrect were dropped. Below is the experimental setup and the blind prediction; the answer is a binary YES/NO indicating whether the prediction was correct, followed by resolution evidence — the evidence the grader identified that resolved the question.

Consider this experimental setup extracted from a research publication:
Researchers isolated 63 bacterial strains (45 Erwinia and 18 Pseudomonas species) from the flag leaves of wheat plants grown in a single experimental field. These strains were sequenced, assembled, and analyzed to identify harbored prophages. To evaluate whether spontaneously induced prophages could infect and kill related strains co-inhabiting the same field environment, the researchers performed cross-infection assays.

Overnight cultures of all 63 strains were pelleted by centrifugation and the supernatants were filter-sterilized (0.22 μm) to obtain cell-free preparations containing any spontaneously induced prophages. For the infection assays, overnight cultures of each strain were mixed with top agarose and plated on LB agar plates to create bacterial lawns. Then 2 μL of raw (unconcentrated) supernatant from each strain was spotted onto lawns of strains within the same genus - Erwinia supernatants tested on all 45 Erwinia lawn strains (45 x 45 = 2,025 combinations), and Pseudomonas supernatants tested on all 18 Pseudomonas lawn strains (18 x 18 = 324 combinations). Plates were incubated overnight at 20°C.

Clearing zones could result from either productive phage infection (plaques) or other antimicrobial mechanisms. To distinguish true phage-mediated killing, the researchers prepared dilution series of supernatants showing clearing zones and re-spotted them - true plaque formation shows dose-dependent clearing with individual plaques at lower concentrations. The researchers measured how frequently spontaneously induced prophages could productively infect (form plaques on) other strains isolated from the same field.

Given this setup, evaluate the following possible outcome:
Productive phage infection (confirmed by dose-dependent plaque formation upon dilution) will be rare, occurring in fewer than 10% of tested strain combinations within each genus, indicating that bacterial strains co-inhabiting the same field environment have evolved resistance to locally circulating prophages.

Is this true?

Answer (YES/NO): NO